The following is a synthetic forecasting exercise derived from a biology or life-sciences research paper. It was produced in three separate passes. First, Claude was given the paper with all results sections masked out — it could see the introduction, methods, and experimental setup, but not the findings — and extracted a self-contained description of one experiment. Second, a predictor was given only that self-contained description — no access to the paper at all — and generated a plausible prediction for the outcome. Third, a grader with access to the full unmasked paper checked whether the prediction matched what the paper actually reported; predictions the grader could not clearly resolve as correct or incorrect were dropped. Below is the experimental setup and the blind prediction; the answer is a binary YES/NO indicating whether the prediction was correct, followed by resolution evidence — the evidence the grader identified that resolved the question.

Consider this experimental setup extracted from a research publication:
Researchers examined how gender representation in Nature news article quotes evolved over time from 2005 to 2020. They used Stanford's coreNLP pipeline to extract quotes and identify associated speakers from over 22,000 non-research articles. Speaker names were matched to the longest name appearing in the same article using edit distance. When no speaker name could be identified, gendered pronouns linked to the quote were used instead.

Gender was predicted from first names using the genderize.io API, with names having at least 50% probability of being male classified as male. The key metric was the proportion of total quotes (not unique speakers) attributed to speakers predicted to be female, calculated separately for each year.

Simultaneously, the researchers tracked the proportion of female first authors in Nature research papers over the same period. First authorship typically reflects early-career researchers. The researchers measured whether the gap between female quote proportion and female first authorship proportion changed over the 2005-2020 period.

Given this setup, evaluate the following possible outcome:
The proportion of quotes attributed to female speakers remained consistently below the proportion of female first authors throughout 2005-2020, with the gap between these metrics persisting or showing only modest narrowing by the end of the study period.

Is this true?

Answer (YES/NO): NO